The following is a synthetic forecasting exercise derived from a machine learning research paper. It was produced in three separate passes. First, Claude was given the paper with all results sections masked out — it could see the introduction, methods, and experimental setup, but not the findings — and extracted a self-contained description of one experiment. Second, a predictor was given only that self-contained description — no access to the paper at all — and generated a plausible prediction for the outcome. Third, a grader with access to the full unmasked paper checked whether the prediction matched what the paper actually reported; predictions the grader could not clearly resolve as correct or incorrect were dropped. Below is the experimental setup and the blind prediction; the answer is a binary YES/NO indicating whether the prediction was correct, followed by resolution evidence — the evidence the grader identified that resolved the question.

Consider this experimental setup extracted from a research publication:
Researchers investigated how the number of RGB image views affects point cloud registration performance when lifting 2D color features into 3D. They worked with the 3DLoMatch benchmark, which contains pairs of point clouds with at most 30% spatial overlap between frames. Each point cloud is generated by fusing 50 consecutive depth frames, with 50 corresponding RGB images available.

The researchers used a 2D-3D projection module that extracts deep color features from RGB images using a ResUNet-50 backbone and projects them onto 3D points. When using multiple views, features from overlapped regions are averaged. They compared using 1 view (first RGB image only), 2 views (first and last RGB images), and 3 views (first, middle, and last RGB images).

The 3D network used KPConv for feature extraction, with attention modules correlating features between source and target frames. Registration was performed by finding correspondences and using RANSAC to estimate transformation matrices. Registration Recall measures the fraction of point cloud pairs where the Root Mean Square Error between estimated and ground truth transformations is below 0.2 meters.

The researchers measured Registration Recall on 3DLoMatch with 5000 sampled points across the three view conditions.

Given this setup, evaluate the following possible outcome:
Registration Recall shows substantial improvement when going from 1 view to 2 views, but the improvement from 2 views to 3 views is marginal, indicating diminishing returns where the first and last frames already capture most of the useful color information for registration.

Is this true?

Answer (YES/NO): YES